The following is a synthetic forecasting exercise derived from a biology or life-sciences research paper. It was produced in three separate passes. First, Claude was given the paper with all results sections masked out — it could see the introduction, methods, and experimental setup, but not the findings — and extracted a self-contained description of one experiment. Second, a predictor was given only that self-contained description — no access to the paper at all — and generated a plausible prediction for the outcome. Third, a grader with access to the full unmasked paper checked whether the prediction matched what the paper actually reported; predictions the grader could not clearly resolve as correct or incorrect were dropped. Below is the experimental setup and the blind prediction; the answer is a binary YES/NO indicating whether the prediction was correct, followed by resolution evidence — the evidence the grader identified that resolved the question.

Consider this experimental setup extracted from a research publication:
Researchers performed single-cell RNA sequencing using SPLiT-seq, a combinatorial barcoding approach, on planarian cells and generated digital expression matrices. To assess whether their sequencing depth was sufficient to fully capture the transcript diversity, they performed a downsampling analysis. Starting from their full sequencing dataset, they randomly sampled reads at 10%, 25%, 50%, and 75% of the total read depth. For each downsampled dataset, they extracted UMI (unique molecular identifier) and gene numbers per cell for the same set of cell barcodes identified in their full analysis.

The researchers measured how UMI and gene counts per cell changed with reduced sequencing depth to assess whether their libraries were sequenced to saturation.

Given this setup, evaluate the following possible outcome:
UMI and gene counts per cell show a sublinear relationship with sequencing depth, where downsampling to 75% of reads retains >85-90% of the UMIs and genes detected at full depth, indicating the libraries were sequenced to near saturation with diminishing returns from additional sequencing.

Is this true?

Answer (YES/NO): NO